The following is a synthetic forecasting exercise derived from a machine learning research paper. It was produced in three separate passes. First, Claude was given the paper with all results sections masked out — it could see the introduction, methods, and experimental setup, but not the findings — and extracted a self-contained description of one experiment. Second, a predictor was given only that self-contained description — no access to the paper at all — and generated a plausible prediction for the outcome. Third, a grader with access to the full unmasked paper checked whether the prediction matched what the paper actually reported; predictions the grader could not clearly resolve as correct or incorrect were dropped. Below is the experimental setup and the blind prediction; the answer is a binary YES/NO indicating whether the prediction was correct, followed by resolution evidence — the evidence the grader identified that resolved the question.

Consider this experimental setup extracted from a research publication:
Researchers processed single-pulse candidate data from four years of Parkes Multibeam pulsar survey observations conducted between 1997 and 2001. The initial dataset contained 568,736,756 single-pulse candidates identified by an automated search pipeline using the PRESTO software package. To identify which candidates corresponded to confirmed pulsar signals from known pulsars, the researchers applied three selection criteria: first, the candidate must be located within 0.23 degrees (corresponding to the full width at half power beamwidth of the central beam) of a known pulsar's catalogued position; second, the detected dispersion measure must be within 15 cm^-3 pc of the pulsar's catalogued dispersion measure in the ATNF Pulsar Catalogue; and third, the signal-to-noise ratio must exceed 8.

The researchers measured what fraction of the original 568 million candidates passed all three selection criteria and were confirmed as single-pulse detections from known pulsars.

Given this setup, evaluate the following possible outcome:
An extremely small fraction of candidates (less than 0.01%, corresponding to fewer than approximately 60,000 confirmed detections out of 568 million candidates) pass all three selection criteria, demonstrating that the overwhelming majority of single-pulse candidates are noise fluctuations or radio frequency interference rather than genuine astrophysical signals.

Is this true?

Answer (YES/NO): NO